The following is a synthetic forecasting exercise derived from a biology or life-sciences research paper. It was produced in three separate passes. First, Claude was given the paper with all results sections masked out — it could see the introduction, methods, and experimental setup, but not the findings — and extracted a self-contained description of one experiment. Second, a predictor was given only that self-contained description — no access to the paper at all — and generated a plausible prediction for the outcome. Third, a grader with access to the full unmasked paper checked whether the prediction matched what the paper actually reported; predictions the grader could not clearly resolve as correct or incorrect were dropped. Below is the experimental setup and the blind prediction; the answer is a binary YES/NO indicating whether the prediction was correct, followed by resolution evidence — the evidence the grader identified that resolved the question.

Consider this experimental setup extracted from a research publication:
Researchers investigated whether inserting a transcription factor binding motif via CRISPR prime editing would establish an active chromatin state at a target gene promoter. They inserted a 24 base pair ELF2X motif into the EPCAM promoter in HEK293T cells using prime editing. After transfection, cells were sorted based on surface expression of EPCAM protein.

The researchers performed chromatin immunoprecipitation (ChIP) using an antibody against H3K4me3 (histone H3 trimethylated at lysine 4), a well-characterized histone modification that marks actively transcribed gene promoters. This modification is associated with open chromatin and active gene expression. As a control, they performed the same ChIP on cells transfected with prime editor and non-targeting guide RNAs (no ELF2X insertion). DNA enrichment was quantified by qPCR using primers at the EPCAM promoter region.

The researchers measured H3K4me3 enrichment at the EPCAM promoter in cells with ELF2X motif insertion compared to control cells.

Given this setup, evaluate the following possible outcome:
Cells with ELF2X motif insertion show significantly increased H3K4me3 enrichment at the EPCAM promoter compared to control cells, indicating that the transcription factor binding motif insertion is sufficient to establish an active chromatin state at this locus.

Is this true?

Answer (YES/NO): YES